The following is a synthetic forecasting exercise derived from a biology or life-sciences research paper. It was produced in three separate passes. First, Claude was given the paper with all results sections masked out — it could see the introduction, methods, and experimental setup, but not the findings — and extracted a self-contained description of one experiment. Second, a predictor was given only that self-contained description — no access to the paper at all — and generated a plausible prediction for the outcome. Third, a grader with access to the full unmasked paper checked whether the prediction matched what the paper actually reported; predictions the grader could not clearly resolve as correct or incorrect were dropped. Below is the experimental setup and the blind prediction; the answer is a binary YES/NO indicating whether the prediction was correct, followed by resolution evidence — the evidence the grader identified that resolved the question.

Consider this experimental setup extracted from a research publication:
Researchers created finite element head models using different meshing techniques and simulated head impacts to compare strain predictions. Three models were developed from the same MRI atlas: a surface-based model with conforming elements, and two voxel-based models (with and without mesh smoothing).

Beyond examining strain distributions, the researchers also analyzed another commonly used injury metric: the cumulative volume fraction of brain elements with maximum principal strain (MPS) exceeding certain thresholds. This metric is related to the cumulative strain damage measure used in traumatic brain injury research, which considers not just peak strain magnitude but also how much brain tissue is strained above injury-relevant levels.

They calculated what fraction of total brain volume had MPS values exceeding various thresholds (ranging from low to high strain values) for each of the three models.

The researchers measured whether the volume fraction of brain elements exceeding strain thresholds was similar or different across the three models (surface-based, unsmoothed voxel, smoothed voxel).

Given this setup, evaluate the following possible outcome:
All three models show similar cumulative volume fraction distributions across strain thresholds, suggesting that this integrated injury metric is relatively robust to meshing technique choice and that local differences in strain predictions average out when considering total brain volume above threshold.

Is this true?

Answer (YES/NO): YES